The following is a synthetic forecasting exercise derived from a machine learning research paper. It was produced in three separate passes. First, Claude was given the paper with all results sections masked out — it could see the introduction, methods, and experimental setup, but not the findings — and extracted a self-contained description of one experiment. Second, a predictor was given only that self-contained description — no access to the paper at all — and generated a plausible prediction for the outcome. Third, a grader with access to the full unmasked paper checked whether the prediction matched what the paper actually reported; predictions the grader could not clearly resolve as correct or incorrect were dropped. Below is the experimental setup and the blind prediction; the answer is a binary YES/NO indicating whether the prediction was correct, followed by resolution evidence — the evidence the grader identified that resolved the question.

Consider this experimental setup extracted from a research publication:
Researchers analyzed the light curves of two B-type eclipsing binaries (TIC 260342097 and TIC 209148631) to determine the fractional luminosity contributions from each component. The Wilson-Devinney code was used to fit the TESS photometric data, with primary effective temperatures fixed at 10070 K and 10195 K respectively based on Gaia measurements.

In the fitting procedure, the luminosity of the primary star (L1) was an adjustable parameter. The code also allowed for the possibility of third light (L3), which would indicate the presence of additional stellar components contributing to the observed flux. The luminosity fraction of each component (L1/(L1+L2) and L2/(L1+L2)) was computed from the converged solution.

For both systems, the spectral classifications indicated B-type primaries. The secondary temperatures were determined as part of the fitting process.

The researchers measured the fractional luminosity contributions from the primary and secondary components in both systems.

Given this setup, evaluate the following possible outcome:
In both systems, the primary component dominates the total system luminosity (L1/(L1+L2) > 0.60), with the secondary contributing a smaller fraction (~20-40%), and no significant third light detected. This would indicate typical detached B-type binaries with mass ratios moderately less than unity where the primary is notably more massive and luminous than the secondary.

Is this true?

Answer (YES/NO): NO